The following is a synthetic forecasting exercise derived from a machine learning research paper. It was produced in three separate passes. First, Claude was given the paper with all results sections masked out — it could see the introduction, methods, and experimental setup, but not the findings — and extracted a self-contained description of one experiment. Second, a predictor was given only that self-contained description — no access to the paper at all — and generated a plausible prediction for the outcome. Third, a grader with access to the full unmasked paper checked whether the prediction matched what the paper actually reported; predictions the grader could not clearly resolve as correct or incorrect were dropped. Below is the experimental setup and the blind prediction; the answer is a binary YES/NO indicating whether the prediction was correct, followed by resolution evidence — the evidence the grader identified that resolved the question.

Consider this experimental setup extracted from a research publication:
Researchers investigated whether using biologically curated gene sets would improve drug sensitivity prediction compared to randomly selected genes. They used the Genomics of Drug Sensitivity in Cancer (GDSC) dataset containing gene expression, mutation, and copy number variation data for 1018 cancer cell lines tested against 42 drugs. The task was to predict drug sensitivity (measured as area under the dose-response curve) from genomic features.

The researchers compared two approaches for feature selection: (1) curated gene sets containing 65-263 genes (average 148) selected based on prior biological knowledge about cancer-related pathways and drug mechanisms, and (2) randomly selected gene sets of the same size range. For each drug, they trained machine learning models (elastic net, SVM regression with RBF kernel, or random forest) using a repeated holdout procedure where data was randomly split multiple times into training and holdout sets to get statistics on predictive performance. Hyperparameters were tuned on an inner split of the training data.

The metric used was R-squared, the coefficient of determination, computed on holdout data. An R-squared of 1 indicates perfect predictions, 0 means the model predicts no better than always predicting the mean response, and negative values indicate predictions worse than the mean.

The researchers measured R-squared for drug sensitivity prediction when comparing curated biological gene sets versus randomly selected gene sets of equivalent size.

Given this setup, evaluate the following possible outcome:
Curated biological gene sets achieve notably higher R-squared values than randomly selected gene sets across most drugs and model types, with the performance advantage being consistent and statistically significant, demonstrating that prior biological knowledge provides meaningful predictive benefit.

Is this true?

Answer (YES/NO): NO